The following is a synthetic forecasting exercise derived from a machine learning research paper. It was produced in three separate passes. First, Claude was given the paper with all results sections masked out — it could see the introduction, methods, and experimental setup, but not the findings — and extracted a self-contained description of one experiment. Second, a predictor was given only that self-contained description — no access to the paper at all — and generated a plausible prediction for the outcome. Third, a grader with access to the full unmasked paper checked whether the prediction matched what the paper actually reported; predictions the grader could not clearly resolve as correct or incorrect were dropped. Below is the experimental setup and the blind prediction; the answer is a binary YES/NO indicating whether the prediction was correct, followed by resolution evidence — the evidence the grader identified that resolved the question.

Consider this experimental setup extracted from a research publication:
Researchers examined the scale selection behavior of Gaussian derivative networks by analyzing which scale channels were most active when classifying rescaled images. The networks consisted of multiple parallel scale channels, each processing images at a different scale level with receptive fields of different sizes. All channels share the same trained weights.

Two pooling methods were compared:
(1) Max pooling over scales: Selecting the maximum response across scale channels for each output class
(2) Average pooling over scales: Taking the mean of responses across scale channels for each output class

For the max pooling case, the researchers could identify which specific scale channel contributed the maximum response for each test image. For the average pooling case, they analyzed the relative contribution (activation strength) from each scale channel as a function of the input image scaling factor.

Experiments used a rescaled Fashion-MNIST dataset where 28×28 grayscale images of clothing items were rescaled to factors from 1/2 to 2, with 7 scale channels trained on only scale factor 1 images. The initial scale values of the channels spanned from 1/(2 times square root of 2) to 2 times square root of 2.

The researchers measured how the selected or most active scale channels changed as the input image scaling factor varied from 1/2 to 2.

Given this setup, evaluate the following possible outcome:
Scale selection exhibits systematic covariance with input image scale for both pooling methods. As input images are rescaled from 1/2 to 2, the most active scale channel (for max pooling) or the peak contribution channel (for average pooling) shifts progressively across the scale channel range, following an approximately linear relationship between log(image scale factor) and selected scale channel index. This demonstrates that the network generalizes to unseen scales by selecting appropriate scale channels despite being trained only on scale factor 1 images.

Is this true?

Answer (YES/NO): YES